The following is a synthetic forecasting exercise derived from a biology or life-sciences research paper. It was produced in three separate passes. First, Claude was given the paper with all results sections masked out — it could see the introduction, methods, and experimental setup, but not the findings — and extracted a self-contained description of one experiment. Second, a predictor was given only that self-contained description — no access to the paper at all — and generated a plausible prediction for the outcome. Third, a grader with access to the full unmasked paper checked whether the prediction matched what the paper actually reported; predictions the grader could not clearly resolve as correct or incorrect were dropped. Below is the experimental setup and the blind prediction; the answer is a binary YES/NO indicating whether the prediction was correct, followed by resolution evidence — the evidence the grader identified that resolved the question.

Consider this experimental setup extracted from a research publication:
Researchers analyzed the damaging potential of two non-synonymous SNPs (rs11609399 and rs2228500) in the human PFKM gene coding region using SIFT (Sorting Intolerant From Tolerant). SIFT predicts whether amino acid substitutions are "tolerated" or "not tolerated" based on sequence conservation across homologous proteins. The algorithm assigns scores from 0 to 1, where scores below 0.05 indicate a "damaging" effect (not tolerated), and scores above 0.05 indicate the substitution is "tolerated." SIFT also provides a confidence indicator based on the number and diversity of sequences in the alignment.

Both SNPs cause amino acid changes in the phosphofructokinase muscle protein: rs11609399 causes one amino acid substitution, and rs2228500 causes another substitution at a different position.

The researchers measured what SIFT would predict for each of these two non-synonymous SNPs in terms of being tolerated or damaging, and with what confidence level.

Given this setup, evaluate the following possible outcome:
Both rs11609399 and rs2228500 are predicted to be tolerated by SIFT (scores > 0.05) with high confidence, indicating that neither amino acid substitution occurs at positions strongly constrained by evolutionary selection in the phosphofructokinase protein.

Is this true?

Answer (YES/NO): NO